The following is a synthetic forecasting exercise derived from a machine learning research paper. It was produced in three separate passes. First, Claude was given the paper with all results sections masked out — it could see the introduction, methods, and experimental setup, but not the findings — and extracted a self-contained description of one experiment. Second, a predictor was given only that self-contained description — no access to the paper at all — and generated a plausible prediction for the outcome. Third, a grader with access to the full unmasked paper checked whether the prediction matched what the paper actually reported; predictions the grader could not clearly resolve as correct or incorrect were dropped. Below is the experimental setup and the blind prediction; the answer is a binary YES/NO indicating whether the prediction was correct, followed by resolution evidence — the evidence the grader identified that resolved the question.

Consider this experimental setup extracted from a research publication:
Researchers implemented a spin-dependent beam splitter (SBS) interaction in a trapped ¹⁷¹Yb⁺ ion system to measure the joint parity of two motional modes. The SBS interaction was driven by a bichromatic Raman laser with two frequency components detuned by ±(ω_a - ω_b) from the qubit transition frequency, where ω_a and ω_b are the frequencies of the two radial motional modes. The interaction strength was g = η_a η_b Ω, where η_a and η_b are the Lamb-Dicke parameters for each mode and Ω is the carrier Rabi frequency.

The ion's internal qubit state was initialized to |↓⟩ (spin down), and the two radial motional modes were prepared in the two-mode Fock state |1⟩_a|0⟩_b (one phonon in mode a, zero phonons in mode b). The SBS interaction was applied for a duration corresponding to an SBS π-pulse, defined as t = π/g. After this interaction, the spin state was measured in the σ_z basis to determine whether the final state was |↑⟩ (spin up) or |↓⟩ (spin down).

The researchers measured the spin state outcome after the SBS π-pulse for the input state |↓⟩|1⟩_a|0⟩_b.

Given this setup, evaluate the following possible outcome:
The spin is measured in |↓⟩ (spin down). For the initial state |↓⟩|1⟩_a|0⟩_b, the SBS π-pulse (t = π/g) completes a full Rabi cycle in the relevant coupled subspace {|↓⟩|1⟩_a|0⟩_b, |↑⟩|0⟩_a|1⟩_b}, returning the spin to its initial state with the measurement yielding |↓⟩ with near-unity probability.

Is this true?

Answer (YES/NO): NO